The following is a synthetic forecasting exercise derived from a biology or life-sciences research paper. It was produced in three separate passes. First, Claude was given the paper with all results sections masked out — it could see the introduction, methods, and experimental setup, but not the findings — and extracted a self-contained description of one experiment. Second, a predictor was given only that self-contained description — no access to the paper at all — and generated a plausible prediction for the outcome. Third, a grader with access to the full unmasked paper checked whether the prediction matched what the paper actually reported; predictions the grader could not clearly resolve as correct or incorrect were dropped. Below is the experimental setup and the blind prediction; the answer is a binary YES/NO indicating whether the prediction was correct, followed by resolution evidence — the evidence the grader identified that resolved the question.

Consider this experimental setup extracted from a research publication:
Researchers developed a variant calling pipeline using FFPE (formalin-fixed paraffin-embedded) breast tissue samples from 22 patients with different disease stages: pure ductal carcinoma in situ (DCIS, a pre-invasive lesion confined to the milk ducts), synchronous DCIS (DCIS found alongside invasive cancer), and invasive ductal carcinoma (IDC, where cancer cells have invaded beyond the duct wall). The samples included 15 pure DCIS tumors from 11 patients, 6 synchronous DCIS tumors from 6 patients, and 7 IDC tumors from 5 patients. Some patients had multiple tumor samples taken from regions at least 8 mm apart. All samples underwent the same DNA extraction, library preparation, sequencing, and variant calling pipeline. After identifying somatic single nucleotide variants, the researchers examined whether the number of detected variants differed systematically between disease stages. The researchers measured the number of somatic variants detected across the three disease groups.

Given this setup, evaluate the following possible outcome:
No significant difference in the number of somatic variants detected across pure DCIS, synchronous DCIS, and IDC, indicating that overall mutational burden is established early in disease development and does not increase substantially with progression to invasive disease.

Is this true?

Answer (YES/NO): NO